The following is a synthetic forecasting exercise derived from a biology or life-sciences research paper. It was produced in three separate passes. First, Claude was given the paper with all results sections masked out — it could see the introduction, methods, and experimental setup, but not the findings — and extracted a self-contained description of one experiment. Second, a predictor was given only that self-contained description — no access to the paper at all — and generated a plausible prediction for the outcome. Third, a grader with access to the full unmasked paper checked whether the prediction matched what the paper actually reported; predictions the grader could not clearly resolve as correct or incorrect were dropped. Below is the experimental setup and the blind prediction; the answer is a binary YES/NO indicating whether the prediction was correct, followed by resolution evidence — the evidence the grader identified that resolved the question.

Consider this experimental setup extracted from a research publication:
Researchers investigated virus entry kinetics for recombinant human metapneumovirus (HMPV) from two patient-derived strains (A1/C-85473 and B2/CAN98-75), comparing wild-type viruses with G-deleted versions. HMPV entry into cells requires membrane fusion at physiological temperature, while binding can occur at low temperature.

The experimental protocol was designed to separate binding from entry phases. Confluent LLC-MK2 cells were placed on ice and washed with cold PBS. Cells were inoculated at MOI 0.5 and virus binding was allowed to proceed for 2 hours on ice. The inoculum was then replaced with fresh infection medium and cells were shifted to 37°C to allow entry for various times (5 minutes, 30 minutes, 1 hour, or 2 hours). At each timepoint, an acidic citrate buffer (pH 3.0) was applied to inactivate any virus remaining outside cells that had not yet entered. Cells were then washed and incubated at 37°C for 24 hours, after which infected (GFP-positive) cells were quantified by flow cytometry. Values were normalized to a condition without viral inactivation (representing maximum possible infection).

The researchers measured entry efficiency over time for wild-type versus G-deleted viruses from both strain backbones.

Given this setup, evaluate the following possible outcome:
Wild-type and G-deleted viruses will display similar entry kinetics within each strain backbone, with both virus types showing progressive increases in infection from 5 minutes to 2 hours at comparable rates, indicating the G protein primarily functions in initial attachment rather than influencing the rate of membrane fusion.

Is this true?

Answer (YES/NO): NO